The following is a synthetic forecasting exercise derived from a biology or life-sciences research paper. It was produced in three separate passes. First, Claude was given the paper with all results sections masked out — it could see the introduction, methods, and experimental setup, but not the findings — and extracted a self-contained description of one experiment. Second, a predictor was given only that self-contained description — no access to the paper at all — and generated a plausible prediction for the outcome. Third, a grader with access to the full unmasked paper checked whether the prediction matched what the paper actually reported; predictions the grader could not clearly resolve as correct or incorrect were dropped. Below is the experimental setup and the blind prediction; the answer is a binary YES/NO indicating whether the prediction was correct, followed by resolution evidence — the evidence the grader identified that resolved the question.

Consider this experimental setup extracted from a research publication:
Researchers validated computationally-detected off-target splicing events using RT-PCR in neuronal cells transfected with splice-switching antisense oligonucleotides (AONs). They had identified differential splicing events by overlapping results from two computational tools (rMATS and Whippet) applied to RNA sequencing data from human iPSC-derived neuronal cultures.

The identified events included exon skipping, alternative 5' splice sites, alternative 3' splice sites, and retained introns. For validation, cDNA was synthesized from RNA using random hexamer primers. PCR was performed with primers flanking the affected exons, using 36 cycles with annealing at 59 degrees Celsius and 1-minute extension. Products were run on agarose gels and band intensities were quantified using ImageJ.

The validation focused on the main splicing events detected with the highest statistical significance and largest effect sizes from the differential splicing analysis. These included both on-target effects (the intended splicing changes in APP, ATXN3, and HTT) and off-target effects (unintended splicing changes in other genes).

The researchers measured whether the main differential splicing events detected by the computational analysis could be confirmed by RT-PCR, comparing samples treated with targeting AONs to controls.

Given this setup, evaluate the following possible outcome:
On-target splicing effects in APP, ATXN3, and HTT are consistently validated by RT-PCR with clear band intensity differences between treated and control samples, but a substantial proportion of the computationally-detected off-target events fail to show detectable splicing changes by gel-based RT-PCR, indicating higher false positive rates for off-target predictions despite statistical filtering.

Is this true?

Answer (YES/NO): NO